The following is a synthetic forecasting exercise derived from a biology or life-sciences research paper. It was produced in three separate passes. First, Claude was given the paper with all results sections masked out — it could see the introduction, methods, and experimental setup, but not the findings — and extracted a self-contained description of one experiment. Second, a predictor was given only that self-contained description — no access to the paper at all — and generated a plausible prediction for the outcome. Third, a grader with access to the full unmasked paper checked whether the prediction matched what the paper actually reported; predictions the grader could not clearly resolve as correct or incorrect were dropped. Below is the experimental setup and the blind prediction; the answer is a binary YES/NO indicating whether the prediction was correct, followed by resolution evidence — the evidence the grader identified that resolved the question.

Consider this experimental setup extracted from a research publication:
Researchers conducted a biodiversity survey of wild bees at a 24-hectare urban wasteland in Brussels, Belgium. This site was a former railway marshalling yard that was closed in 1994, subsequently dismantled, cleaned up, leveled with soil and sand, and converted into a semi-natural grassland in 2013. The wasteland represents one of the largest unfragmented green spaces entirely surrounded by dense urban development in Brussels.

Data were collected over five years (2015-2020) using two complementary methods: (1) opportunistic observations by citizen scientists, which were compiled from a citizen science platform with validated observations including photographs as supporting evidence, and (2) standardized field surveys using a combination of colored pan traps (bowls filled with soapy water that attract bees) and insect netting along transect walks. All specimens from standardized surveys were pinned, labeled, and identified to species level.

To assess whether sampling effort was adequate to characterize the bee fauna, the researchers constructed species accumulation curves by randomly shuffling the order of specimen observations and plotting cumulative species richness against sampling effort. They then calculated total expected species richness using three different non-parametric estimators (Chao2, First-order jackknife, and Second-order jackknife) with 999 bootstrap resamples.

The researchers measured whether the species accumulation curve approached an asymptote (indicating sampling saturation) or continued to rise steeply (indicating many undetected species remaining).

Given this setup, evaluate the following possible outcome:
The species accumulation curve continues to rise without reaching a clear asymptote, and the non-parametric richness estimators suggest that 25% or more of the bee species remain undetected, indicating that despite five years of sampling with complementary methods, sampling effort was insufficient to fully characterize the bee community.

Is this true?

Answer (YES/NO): NO